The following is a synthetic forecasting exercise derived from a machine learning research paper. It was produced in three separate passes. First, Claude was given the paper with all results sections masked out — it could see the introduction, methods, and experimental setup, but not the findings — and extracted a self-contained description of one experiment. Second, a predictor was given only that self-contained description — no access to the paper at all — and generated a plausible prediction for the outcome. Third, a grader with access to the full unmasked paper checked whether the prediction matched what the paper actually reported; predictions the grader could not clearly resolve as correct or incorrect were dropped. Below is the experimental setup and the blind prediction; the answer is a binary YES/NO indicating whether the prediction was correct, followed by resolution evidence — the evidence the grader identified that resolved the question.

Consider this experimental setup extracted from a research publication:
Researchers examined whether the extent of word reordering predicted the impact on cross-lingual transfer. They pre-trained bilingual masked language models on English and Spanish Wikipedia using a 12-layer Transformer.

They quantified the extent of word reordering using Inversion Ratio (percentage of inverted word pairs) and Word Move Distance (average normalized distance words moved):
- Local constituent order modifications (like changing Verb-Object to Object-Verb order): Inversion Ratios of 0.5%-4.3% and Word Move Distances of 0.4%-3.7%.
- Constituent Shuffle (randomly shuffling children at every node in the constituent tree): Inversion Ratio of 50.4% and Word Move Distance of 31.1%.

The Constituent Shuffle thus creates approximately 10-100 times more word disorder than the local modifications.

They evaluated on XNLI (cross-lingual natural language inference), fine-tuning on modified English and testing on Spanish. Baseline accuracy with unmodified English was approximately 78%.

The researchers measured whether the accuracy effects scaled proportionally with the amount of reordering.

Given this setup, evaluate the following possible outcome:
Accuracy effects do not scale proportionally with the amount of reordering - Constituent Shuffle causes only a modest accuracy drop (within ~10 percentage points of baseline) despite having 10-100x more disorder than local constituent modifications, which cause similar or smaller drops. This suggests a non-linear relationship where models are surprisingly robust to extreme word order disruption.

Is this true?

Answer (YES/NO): YES